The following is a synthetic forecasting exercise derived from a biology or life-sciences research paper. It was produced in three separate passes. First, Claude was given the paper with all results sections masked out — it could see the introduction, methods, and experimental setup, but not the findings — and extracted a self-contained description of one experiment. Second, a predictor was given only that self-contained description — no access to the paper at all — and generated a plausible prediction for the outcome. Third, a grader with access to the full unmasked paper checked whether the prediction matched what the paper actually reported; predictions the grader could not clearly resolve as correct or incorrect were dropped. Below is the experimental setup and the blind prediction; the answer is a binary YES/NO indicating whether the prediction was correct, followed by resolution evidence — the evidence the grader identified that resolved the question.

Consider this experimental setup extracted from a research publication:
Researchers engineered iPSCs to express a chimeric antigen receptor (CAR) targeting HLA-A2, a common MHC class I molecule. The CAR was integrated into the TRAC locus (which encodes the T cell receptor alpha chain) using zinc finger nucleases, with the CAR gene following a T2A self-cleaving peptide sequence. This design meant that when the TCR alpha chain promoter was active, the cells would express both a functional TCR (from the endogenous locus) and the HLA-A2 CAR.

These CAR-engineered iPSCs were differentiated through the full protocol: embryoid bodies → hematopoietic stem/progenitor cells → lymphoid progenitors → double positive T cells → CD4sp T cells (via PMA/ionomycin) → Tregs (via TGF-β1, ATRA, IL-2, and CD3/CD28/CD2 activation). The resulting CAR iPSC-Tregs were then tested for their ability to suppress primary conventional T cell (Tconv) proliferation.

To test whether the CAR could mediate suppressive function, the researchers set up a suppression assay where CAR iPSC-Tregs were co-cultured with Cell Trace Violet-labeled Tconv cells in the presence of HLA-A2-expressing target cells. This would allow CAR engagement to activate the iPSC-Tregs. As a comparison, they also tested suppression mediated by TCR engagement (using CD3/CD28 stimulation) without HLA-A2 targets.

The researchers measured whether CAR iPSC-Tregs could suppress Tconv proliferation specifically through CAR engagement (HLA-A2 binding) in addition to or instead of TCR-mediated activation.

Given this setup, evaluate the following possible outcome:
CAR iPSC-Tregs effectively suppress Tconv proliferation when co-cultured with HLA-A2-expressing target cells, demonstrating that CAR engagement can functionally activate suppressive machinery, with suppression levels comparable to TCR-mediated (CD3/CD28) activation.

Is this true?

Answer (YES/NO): YES